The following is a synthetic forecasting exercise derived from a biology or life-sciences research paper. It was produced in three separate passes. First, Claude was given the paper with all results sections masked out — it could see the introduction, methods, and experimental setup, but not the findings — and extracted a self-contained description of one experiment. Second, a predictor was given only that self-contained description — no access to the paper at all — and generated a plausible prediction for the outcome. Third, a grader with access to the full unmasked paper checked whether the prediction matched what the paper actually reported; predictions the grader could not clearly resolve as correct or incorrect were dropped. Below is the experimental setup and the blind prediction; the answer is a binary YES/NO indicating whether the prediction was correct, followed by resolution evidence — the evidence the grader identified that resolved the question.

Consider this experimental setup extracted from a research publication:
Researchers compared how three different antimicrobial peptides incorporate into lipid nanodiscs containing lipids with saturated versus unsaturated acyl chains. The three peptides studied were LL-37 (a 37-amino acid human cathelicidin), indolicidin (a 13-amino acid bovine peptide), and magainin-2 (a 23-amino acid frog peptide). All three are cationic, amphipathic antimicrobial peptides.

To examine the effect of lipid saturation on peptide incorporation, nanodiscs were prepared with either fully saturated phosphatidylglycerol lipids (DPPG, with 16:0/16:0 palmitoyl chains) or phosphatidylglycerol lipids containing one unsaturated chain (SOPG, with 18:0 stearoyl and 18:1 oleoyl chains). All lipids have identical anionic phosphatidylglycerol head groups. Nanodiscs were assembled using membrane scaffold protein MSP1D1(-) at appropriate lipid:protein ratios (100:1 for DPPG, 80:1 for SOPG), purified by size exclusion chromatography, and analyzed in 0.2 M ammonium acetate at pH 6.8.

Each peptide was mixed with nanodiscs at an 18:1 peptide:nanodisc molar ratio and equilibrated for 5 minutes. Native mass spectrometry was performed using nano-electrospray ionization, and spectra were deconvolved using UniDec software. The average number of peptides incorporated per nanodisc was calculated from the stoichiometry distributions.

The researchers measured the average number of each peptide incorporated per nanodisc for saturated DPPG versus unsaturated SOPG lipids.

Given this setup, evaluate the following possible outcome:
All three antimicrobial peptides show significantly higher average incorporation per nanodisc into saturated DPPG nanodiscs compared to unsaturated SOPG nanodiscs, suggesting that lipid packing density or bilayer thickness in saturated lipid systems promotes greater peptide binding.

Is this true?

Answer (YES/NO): NO